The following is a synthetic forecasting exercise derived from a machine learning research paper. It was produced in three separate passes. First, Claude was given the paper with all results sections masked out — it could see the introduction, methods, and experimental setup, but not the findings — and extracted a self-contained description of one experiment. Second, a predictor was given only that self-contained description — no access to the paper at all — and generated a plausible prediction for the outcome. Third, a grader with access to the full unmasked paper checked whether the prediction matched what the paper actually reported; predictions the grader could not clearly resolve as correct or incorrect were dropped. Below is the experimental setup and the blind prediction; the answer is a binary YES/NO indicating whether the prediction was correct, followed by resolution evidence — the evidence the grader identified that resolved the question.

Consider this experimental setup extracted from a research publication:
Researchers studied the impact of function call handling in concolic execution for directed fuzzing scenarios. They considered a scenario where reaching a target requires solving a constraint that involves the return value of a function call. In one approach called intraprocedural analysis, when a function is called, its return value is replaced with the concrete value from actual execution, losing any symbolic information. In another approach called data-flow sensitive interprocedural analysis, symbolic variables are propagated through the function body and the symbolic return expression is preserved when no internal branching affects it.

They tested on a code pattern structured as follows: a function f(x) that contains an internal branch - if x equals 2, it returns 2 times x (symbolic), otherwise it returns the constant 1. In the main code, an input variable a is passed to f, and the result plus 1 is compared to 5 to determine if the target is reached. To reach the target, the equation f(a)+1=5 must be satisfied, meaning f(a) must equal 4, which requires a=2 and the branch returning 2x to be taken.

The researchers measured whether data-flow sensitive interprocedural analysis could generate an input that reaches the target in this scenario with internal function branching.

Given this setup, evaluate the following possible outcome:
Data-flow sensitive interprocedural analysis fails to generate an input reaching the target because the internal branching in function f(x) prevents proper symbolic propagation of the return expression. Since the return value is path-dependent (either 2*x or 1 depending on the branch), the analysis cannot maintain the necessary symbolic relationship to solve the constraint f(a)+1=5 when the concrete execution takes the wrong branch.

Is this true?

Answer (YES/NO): YES